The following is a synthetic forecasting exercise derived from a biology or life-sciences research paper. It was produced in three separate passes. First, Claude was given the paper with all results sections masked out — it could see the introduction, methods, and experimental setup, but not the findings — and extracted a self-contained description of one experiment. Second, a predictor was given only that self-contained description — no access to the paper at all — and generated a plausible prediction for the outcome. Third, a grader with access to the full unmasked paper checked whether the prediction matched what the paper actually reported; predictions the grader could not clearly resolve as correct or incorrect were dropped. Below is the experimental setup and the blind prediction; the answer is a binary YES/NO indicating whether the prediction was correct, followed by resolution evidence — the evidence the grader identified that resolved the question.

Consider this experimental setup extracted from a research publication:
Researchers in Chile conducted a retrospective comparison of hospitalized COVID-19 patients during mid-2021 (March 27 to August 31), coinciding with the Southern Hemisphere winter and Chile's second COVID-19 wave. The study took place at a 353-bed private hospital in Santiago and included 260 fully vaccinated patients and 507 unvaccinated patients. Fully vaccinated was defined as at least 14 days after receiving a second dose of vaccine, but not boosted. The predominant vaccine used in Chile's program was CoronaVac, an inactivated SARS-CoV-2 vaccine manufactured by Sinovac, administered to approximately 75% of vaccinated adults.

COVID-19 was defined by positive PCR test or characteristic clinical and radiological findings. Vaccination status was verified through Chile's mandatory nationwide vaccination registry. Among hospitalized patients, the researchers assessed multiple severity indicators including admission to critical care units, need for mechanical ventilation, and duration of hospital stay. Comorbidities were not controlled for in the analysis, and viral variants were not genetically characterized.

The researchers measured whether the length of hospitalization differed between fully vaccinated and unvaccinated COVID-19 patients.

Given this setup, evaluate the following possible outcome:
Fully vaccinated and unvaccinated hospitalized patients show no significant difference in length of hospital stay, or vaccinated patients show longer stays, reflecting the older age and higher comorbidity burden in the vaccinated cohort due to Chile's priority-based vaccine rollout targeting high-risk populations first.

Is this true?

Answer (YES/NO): NO